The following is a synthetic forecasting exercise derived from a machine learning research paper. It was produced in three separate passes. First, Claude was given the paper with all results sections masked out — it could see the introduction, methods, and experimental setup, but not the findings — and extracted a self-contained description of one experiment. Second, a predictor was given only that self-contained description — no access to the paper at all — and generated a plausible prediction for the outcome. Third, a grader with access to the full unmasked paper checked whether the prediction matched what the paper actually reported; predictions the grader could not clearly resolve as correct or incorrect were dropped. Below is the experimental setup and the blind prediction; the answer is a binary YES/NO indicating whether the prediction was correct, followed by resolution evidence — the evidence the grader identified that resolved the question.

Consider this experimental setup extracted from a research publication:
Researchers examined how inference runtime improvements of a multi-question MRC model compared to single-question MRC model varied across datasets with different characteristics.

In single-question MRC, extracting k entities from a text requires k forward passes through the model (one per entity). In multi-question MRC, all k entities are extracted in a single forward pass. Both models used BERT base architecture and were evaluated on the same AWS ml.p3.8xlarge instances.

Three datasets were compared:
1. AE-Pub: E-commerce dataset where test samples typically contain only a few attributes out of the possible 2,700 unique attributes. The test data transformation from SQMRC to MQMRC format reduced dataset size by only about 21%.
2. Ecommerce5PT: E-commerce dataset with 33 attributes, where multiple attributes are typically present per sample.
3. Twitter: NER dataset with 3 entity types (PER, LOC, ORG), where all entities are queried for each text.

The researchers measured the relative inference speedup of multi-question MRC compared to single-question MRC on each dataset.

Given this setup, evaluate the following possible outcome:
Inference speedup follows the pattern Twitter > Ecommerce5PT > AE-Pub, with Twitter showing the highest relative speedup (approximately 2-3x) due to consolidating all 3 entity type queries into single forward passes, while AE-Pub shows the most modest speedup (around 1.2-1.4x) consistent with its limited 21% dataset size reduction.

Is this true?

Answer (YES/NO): NO